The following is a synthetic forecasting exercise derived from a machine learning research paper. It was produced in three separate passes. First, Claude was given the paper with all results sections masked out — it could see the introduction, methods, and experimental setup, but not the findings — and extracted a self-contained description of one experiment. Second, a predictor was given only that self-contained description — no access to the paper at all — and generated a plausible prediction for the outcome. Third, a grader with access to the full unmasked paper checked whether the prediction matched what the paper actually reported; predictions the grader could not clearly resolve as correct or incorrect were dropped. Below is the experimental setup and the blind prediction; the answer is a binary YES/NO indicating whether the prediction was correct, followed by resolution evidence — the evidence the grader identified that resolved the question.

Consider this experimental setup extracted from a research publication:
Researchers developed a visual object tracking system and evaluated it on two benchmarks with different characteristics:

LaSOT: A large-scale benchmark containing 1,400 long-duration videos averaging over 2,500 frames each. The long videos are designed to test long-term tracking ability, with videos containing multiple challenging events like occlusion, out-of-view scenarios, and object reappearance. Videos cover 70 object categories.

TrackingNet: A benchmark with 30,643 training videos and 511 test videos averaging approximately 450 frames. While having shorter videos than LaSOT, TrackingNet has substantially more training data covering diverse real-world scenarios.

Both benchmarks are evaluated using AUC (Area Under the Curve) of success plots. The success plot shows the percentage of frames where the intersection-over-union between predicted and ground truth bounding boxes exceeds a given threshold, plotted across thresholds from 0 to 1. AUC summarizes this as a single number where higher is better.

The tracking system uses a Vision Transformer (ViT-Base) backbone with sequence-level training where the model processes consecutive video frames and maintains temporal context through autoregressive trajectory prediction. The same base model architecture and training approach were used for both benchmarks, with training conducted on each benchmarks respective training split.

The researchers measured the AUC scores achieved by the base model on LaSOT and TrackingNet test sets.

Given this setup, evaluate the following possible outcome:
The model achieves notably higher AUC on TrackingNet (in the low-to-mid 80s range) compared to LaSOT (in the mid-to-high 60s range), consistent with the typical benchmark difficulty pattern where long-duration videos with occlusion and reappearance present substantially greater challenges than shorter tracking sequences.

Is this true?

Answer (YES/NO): NO